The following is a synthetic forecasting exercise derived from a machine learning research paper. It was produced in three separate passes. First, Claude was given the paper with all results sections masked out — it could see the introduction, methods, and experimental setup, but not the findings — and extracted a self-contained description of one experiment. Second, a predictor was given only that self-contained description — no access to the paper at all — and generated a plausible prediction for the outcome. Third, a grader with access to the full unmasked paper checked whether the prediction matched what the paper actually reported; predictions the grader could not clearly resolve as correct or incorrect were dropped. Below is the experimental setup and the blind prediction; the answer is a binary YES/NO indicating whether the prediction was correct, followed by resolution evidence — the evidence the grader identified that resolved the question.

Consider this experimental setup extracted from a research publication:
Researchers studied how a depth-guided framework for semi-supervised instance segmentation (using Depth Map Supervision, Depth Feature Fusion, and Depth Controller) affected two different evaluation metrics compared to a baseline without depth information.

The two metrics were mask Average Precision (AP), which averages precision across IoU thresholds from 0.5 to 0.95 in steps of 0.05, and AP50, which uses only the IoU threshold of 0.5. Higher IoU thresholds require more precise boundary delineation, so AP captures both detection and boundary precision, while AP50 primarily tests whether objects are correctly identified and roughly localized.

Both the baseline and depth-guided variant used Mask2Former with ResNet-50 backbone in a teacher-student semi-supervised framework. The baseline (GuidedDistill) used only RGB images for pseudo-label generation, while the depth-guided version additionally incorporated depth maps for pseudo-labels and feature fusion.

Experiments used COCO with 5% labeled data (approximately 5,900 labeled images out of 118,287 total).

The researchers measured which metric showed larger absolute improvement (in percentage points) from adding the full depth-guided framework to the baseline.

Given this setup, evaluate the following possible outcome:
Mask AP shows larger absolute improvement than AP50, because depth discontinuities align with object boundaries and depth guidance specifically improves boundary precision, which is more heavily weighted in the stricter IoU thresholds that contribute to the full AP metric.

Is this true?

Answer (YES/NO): NO